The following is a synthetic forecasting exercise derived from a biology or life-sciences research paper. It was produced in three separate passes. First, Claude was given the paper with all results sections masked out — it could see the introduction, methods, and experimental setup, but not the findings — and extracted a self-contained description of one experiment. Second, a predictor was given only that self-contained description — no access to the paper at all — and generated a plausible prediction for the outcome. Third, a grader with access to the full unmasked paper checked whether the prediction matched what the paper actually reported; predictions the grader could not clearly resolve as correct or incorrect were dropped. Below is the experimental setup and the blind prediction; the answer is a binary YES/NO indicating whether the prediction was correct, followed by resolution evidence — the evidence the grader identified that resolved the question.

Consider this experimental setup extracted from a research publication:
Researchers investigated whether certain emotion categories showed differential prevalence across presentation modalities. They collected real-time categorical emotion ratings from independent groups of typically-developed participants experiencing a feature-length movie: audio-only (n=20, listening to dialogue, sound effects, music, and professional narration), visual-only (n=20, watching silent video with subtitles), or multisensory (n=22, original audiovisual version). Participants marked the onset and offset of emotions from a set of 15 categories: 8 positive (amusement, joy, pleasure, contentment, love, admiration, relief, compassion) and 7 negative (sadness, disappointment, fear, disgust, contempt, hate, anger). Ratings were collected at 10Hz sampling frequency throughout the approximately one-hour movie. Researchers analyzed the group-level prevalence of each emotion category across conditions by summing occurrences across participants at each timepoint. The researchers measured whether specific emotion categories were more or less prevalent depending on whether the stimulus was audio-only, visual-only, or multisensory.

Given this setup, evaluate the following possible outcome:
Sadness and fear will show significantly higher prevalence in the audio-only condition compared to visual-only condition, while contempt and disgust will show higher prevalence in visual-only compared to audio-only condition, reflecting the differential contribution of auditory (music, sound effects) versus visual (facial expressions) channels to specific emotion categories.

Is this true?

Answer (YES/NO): NO